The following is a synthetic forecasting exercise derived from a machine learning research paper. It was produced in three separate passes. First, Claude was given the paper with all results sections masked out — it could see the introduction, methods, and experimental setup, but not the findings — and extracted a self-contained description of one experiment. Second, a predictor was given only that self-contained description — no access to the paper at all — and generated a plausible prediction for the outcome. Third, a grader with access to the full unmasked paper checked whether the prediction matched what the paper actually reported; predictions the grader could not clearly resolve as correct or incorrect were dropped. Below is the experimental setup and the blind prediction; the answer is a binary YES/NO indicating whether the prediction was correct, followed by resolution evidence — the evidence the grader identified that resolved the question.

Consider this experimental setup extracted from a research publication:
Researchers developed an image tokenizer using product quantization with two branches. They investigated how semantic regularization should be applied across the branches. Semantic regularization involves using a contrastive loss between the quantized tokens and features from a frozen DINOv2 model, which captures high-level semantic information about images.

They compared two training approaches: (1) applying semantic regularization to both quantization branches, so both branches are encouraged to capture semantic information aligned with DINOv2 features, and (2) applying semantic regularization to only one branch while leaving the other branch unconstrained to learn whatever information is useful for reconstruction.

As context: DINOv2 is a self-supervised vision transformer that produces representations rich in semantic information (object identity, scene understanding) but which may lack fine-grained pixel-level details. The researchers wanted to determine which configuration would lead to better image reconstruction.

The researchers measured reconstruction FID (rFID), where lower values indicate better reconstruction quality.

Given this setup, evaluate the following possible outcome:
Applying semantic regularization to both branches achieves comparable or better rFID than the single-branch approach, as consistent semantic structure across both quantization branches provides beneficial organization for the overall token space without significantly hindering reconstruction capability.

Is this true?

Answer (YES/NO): NO